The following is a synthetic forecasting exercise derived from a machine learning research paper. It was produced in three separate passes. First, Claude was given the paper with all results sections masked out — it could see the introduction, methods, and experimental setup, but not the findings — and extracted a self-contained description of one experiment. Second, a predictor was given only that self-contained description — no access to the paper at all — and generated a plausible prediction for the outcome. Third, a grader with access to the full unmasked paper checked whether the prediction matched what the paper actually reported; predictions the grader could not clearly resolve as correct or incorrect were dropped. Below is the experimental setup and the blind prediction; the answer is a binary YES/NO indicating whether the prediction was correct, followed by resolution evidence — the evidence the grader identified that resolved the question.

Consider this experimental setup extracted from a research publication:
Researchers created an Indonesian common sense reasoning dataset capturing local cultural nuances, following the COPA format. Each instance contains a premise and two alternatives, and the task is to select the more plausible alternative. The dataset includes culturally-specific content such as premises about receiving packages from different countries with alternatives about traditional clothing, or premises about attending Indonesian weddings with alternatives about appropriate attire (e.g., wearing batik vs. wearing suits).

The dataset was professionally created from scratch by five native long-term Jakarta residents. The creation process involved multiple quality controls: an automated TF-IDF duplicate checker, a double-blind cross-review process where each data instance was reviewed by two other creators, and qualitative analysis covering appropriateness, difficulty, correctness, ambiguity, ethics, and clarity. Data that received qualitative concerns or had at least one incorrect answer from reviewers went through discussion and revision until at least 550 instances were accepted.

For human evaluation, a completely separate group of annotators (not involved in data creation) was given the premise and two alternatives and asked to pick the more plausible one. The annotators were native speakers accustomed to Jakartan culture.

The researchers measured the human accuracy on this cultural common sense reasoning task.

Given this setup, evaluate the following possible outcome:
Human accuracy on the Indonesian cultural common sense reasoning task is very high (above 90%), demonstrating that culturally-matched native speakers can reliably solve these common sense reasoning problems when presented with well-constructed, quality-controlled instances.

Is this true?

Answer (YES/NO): YES